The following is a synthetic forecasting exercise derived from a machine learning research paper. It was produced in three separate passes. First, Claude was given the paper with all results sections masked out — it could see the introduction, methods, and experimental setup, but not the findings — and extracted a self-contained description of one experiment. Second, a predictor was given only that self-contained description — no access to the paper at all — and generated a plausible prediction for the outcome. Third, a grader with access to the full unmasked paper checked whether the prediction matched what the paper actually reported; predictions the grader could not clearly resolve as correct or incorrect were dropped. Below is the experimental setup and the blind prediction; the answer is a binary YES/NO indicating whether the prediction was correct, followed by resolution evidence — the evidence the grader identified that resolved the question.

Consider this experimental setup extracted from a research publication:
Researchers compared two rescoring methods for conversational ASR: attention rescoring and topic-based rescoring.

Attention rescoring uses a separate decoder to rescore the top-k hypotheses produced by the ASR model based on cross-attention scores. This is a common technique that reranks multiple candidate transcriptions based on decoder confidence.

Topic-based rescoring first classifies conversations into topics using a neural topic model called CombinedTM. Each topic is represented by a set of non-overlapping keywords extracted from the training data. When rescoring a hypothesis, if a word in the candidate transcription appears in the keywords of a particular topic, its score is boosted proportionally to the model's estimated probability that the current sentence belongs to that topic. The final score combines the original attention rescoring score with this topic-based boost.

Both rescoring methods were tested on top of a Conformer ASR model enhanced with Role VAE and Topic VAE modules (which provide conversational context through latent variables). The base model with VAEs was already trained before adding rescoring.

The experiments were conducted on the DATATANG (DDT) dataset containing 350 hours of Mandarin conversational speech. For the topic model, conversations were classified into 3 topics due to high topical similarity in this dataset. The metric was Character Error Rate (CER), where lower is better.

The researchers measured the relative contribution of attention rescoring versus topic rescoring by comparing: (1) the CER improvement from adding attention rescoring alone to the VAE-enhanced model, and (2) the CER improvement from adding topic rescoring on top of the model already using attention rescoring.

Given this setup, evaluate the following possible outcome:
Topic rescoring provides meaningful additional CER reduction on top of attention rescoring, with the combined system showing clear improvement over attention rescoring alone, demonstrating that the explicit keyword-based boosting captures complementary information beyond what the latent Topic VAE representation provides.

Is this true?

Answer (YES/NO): NO